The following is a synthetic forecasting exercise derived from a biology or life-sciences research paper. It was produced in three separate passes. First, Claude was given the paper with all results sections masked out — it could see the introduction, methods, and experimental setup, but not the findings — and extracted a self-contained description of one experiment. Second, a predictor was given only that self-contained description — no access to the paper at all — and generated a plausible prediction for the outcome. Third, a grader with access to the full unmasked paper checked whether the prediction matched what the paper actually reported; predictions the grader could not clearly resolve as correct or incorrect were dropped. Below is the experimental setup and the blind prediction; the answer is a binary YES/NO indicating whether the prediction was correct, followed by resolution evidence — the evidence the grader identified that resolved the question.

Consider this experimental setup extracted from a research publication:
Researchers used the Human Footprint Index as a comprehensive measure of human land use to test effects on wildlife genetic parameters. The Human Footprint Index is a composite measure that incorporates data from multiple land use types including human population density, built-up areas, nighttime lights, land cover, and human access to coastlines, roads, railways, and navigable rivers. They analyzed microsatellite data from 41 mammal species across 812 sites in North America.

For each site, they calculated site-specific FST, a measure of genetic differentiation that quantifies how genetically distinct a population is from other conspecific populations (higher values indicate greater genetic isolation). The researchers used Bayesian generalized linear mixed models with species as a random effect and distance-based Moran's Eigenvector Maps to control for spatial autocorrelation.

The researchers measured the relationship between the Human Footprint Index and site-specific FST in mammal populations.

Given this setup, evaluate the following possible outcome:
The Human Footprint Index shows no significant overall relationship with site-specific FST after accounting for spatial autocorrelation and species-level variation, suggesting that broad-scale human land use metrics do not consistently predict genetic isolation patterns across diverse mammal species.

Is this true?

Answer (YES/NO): NO